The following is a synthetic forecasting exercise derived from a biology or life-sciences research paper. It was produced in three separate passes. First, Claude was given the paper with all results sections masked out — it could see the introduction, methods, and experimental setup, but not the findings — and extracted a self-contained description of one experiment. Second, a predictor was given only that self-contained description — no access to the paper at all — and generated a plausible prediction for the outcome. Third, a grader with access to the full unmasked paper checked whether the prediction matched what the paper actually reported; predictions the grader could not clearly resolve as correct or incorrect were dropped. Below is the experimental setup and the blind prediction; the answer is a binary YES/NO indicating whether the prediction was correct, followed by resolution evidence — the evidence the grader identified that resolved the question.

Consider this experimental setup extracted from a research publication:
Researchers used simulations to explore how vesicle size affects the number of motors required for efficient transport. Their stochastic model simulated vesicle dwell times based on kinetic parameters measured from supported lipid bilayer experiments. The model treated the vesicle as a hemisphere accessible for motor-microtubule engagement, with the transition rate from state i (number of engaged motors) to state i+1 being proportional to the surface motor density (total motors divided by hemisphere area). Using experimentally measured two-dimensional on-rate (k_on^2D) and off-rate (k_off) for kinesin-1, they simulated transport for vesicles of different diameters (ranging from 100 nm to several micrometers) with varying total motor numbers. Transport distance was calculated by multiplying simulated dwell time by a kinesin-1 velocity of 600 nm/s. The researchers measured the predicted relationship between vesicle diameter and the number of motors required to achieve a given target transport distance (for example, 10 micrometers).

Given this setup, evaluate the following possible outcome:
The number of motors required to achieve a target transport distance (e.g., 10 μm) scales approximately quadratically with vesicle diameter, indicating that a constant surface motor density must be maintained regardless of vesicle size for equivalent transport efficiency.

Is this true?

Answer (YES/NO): YES